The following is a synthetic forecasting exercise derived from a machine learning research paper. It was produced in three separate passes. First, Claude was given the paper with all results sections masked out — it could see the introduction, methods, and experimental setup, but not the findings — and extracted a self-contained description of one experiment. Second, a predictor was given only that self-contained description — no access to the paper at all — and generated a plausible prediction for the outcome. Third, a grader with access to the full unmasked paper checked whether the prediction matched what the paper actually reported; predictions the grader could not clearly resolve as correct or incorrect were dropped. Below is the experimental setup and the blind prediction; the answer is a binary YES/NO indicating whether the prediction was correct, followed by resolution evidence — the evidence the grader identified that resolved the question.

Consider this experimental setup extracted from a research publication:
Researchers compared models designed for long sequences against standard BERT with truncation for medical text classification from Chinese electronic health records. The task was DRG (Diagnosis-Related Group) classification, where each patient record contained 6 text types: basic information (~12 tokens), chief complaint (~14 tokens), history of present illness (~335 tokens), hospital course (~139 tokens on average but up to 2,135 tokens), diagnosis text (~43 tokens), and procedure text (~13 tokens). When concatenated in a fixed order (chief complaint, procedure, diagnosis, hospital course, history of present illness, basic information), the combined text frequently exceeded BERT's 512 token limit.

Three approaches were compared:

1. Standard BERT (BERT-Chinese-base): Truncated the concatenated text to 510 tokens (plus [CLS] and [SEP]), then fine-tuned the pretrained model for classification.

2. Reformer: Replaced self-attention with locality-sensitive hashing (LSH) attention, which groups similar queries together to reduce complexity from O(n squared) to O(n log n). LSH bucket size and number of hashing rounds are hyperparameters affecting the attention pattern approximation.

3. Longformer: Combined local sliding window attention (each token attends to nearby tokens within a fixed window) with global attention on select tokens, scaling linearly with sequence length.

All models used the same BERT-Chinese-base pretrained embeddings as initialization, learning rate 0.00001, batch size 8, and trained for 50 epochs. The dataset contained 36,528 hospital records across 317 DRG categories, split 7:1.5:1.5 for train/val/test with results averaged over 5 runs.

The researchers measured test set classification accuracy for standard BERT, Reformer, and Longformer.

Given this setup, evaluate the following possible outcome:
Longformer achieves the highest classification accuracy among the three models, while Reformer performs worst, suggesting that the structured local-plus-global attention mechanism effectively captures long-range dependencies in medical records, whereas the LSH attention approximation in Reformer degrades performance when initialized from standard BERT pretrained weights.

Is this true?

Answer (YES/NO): NO